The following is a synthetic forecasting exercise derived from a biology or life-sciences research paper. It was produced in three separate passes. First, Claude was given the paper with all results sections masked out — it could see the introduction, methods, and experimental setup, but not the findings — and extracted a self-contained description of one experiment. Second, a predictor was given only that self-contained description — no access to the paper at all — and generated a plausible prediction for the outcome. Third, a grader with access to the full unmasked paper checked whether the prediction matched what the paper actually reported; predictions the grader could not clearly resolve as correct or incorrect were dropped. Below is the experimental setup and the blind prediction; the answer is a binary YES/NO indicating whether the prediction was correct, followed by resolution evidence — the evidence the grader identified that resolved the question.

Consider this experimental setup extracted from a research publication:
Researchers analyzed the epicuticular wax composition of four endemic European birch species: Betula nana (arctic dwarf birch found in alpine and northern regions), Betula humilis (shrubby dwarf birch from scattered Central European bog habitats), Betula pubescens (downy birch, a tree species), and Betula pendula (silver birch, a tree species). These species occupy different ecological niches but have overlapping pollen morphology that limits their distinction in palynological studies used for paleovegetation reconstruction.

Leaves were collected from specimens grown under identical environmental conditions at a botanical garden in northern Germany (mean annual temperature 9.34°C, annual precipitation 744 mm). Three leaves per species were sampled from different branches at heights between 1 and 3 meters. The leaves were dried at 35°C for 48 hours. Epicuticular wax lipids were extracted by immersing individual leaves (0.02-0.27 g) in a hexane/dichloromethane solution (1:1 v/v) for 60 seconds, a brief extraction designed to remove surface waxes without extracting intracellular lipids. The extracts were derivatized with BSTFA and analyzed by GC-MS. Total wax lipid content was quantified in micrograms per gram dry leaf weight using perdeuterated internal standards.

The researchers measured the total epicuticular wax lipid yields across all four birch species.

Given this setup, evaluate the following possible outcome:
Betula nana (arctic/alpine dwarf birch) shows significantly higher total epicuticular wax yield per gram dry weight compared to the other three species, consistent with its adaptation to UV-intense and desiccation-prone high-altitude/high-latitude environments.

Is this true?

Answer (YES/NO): NO